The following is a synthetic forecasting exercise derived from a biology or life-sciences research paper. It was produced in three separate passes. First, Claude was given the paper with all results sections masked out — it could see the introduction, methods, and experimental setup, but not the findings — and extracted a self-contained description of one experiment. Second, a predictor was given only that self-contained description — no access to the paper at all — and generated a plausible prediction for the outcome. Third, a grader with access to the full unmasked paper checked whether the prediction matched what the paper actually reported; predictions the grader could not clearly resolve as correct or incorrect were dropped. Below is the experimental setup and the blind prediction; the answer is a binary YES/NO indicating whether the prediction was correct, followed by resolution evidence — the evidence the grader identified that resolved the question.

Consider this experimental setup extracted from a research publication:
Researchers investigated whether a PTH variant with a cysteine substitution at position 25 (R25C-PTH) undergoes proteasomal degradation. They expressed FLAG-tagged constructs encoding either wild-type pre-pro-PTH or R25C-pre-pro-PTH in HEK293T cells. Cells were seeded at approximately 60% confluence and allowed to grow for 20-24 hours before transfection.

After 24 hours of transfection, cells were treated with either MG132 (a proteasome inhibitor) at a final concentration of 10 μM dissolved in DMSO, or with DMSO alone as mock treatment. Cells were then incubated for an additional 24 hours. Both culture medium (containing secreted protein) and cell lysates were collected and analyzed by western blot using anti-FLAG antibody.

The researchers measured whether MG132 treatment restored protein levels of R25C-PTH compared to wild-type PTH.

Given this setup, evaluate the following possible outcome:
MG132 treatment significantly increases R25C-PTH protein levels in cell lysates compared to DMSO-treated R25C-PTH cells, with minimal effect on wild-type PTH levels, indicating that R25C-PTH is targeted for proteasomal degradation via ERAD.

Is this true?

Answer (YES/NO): NO